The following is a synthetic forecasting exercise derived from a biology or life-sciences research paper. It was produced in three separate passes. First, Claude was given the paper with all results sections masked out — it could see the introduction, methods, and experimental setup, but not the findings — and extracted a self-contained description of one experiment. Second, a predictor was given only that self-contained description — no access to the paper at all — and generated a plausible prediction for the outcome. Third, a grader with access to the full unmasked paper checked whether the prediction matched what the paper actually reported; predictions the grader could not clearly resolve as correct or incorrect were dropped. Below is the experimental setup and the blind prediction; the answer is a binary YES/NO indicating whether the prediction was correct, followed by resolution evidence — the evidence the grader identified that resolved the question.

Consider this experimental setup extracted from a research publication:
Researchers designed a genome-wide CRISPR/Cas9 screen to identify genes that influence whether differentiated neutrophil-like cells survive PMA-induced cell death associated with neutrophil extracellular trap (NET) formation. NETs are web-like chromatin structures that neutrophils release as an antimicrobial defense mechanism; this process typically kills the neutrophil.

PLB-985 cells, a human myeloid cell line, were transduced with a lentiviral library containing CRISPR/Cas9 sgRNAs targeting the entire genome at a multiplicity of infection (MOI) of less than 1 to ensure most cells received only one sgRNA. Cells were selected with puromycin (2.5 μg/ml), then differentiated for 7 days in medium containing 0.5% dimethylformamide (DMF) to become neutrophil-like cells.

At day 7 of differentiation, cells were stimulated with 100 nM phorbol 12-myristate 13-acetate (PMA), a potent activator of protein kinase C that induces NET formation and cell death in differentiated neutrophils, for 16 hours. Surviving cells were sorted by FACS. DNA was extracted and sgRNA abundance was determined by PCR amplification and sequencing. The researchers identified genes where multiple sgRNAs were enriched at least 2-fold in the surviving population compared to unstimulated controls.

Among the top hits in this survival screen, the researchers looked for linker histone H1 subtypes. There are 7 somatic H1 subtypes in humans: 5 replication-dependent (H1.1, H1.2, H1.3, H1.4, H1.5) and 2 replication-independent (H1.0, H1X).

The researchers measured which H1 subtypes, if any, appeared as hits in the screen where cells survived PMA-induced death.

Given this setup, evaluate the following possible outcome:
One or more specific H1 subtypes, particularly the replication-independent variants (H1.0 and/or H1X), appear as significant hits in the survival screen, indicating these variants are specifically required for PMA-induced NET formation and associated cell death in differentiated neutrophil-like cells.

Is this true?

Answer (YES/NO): NO